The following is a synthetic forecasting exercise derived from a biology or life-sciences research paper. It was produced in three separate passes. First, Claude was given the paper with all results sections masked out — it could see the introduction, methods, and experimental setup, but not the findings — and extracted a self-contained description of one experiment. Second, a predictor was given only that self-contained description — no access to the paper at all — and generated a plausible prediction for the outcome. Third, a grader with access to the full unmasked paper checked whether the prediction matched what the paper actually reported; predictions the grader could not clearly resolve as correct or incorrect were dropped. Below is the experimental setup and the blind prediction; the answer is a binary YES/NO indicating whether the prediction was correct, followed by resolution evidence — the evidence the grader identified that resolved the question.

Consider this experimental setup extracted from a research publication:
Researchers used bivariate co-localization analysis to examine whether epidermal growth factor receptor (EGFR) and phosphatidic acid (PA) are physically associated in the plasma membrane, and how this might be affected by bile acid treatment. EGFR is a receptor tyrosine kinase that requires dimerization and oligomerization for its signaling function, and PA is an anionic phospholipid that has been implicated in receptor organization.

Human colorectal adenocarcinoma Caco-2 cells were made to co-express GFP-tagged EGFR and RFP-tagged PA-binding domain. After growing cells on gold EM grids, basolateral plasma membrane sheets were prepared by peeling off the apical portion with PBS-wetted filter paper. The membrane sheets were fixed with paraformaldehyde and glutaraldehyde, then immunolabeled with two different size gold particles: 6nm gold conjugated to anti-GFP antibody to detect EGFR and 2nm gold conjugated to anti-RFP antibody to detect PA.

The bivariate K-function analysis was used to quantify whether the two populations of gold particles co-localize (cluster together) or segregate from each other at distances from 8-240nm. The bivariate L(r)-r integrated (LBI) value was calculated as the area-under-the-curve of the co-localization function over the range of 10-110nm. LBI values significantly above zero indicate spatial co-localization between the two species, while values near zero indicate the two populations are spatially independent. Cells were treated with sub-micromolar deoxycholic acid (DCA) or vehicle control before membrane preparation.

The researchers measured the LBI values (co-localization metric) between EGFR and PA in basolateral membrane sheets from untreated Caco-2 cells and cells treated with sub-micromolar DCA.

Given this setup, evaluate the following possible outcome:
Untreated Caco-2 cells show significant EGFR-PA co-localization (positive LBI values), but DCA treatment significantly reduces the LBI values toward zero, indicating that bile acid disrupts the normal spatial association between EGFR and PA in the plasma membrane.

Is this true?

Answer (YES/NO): NO